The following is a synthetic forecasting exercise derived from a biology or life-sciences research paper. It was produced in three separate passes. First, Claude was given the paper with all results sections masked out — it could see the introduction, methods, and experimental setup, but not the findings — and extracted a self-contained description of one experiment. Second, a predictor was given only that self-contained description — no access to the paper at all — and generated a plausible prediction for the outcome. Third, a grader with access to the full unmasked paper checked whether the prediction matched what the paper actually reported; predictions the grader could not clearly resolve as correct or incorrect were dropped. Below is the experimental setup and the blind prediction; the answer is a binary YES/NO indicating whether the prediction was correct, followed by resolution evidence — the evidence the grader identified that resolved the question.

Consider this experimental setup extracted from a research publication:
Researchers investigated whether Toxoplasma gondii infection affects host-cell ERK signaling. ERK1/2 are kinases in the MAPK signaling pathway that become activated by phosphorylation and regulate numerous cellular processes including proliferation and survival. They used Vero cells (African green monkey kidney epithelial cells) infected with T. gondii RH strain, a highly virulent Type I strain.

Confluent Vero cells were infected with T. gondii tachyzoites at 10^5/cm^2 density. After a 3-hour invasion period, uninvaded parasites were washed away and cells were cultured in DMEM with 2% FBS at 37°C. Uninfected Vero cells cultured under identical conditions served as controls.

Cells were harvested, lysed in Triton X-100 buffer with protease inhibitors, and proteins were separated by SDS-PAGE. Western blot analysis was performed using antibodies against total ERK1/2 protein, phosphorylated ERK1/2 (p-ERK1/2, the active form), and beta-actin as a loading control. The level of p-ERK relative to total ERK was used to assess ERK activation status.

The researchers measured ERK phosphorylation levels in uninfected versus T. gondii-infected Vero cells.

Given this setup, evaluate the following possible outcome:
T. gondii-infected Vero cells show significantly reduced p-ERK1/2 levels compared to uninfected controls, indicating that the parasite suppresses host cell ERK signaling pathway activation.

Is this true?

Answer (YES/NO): NO